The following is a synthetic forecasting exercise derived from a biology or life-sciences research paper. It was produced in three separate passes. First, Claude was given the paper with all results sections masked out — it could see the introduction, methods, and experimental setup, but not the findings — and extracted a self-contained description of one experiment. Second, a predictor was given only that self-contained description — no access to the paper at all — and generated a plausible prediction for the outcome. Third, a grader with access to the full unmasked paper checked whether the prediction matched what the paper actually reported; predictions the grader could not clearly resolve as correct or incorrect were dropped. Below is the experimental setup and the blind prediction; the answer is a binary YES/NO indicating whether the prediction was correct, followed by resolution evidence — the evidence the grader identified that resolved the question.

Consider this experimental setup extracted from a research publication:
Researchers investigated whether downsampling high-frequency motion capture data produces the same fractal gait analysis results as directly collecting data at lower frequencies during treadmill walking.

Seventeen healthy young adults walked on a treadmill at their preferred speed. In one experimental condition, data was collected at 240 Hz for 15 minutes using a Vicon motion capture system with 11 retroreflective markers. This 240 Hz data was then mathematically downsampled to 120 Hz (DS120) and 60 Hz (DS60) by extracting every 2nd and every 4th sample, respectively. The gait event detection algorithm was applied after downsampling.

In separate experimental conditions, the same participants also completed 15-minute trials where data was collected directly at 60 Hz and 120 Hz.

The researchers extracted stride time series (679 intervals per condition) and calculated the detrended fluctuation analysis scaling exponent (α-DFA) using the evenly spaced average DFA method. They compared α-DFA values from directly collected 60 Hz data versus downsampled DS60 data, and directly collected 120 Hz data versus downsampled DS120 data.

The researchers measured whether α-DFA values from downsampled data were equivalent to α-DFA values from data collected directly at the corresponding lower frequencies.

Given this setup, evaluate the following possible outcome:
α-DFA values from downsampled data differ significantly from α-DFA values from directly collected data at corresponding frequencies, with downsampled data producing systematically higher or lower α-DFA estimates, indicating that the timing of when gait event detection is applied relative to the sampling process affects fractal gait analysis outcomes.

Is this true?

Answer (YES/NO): NO